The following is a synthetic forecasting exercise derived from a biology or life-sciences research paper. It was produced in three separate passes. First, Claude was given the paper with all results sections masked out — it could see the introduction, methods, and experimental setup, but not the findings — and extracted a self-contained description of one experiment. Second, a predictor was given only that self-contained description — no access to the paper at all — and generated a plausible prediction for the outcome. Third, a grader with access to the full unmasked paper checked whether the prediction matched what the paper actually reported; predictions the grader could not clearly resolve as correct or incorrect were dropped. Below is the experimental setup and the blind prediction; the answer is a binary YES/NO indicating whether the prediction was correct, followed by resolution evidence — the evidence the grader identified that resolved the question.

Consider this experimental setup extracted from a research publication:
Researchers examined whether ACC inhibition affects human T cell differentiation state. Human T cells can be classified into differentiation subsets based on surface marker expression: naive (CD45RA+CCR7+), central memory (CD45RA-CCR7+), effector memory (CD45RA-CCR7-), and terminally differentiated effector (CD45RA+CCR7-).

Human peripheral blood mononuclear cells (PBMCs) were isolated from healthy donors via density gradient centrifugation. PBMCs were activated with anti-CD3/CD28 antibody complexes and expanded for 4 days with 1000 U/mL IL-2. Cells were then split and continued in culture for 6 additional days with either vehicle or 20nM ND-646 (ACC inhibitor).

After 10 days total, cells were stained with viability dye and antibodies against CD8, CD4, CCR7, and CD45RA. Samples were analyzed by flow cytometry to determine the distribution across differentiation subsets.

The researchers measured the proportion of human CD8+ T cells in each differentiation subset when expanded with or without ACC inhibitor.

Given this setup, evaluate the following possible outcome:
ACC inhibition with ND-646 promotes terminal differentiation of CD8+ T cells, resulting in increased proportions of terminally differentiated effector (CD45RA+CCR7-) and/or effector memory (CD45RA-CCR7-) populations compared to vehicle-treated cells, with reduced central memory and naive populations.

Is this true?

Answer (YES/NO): NO